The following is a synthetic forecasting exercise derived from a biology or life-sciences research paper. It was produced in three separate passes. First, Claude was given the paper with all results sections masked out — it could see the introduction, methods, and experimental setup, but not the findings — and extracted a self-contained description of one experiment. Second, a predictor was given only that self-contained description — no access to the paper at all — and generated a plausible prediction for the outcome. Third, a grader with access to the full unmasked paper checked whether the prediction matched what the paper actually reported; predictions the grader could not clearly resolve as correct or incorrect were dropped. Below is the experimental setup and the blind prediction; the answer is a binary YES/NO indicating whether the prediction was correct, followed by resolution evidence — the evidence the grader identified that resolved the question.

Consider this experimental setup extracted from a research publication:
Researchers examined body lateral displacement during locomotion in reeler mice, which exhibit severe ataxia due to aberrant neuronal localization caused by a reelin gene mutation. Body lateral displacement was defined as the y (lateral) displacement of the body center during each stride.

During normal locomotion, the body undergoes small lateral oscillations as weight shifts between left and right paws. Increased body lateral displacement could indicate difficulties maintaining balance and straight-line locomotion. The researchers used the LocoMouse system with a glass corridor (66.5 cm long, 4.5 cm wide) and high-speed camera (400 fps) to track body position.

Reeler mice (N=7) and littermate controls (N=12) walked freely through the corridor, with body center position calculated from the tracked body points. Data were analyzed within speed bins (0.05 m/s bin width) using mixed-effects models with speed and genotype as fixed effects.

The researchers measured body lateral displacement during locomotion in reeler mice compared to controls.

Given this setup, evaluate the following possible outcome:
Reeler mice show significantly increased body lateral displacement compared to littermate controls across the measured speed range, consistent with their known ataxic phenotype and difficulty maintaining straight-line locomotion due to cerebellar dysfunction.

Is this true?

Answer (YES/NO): YES